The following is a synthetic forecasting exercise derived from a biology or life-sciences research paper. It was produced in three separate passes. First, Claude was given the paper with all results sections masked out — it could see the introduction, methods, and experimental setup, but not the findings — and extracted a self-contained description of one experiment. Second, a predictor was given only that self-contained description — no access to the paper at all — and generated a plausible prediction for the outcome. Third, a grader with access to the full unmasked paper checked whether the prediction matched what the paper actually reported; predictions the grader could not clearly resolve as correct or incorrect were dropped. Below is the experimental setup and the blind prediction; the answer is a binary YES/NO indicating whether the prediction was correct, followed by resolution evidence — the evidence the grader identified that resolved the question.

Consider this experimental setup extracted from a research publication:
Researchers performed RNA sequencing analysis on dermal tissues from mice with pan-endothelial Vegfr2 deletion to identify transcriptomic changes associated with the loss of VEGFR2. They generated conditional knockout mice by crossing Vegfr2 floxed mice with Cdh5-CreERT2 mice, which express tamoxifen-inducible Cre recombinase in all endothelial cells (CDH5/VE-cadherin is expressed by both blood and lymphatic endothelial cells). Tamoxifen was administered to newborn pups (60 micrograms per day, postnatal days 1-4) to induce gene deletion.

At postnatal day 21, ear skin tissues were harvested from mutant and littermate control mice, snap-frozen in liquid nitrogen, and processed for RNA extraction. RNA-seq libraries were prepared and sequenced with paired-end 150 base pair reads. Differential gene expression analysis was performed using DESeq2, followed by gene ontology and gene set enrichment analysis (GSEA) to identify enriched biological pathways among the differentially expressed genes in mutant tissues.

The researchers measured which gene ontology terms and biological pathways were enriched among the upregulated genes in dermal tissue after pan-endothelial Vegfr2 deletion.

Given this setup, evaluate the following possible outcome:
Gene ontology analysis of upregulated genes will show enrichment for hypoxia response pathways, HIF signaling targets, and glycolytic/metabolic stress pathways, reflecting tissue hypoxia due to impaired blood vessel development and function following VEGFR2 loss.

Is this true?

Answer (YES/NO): NO